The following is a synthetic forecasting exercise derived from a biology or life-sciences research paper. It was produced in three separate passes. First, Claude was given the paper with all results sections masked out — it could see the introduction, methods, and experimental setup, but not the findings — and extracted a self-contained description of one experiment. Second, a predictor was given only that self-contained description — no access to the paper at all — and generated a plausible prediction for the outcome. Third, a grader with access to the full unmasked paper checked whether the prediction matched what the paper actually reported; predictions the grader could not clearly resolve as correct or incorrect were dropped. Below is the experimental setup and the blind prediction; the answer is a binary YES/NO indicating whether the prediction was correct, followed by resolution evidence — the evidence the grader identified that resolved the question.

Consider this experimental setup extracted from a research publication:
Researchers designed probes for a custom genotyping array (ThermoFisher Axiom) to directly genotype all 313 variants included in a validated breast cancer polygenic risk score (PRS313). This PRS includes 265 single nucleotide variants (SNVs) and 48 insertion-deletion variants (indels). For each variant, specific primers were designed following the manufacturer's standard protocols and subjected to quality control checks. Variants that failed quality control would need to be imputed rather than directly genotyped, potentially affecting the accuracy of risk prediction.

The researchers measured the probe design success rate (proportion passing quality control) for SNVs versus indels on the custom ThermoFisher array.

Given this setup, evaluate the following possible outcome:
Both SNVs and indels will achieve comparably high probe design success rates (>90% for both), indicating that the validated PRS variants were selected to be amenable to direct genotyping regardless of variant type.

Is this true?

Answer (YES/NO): NO